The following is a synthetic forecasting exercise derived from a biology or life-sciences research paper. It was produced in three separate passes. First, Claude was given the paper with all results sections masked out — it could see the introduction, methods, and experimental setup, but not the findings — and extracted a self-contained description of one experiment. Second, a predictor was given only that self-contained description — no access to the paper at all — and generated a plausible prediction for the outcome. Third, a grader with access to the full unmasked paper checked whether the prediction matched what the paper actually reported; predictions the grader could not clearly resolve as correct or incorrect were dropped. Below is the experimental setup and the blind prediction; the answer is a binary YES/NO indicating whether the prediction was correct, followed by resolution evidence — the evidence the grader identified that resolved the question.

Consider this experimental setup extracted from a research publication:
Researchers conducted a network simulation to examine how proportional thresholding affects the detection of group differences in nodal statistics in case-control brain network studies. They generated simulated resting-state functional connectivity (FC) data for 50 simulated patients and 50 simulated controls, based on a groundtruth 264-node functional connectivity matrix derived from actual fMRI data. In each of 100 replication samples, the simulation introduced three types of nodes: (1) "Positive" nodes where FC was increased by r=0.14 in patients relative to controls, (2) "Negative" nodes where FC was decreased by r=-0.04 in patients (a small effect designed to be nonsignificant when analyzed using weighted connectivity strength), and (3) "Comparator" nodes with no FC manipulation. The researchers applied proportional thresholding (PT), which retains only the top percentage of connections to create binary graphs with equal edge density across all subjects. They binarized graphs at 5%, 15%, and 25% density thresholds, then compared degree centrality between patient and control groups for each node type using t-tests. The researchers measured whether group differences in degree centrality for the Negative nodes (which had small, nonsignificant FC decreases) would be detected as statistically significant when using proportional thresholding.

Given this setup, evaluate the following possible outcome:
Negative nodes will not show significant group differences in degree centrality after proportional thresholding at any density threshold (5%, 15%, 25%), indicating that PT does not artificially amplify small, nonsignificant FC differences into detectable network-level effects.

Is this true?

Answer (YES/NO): NO